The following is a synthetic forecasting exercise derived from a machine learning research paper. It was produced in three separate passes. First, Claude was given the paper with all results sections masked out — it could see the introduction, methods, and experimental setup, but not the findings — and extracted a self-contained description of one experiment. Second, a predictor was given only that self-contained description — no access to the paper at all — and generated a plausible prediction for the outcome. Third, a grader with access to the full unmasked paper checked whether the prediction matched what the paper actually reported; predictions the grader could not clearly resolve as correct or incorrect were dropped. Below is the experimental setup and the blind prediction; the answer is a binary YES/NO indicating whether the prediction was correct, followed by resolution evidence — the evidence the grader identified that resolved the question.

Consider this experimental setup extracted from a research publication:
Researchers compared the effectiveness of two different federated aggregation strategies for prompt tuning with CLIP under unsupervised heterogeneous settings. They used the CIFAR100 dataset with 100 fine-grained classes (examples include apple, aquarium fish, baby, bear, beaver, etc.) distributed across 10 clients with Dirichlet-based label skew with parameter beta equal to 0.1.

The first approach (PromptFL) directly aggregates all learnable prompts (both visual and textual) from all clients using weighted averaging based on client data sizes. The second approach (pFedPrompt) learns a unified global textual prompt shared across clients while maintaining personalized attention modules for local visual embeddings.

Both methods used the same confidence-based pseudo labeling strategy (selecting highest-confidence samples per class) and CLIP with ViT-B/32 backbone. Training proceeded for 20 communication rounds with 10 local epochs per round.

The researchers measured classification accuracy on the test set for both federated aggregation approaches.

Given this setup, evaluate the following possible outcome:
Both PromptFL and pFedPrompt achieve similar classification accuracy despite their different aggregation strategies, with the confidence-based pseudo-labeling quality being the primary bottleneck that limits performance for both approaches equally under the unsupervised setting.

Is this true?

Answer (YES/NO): NO